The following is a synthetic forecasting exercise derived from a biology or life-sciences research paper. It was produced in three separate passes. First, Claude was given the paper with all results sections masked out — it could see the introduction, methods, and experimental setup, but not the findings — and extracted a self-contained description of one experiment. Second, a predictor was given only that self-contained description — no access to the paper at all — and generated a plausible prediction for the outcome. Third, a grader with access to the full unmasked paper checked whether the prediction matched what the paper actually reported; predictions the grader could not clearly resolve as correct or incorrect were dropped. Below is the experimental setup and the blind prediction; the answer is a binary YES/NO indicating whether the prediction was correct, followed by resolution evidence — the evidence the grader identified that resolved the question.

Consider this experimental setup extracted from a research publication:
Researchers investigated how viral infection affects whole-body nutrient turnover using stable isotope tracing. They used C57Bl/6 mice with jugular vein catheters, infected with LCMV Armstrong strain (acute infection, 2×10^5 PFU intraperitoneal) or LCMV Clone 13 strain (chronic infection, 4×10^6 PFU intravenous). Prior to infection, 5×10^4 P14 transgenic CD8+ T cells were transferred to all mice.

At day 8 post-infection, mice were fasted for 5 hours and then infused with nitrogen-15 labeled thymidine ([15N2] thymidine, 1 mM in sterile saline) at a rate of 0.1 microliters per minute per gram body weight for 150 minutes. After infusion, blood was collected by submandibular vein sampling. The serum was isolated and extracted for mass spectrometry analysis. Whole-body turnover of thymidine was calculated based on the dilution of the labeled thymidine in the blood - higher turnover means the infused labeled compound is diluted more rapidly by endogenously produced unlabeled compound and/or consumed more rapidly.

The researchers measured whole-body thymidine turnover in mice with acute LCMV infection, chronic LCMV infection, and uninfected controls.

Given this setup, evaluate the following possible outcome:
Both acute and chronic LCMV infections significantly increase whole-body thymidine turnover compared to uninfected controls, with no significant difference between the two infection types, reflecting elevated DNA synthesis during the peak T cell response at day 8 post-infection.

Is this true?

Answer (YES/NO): YES